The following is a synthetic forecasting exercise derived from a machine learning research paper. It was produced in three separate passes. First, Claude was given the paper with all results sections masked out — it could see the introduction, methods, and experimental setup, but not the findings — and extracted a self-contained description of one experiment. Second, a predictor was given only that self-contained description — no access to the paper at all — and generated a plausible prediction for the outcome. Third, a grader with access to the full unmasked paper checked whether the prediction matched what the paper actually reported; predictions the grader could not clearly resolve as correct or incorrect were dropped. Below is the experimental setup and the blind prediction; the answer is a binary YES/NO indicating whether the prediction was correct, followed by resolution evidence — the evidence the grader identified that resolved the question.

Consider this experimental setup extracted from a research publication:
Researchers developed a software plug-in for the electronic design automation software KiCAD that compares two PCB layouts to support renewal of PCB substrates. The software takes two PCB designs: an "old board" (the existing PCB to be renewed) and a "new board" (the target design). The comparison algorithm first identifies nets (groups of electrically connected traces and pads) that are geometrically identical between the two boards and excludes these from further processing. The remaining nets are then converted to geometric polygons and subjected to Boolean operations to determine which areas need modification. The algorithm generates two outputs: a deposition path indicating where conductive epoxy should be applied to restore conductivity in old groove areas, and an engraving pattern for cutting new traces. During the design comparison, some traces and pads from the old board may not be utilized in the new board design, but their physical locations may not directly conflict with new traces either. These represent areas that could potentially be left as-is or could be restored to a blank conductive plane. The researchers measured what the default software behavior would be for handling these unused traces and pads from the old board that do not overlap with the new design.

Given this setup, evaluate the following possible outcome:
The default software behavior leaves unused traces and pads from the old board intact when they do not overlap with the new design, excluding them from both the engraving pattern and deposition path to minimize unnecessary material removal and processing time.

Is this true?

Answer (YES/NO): NO